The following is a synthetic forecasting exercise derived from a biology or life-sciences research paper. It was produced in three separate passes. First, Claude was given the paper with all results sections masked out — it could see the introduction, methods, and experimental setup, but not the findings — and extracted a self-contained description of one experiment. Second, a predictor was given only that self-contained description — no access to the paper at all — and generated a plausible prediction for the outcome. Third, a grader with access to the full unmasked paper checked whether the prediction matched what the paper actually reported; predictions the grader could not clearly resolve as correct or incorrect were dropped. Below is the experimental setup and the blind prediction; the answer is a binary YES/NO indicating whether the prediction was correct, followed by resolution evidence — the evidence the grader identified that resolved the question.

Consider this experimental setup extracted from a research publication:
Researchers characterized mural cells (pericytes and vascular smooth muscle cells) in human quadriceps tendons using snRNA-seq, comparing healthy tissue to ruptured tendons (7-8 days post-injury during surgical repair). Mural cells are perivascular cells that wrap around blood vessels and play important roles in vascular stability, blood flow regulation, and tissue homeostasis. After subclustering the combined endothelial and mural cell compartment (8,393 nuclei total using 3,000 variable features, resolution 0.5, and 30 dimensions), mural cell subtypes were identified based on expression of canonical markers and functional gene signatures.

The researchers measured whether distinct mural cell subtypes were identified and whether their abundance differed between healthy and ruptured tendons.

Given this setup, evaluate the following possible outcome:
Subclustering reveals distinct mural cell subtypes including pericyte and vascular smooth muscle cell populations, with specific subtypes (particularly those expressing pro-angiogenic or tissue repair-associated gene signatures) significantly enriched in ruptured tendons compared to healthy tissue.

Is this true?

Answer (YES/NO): NO